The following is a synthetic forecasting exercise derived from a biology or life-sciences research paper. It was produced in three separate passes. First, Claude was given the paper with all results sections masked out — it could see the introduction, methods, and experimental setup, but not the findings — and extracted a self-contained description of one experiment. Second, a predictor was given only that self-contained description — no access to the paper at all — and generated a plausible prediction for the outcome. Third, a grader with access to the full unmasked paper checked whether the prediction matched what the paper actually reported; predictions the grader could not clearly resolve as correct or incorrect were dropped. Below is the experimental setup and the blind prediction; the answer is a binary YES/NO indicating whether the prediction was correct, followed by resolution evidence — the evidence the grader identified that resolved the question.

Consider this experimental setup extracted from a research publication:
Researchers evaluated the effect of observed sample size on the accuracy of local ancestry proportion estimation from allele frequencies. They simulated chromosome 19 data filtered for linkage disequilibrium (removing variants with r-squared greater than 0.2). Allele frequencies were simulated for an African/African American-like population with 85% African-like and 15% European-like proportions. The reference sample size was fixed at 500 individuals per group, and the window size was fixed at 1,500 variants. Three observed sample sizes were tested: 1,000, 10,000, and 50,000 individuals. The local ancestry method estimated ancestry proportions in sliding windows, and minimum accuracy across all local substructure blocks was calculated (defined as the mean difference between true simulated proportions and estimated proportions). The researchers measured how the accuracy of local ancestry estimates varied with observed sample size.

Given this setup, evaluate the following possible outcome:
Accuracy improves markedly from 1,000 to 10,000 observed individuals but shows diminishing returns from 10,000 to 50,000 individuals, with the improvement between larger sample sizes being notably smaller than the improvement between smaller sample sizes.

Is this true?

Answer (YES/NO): NO